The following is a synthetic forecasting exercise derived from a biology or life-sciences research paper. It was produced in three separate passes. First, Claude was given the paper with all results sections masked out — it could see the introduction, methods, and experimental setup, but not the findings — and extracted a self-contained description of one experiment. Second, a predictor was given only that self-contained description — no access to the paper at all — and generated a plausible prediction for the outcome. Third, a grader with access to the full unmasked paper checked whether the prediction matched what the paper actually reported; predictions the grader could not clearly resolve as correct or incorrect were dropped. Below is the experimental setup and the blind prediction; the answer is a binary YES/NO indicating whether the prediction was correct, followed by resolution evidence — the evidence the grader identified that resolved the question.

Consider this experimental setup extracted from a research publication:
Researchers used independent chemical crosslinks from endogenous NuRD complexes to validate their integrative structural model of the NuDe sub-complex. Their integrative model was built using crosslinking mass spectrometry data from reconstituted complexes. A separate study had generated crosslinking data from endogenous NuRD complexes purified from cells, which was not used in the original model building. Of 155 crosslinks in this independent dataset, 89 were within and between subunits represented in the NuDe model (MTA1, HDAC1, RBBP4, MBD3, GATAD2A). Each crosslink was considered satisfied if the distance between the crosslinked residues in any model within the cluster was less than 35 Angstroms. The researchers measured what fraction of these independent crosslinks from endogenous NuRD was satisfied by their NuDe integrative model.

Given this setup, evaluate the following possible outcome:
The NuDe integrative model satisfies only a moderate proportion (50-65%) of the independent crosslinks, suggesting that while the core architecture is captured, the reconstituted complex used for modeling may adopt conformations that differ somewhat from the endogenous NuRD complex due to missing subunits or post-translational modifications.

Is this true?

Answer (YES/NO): NO